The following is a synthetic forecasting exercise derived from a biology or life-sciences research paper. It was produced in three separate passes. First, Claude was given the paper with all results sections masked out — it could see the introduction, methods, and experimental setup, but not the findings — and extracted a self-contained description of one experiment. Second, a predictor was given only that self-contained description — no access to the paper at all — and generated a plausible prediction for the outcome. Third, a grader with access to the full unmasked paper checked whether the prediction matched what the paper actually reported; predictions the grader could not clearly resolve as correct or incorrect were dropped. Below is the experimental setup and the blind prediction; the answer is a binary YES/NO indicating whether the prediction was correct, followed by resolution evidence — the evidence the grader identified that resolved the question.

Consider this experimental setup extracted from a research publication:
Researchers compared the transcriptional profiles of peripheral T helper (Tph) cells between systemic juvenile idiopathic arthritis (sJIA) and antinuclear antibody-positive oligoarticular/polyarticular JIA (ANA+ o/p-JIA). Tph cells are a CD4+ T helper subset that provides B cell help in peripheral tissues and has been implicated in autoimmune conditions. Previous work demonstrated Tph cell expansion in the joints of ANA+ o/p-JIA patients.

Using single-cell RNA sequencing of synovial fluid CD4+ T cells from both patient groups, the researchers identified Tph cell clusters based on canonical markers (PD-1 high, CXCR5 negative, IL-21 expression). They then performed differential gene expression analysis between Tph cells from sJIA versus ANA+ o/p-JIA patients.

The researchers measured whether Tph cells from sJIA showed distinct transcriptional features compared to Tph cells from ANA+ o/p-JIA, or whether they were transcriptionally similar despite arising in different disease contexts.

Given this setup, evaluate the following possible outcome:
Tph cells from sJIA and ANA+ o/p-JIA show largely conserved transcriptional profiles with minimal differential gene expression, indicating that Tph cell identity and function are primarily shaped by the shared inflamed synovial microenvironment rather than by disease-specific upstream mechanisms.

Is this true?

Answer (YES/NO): NO